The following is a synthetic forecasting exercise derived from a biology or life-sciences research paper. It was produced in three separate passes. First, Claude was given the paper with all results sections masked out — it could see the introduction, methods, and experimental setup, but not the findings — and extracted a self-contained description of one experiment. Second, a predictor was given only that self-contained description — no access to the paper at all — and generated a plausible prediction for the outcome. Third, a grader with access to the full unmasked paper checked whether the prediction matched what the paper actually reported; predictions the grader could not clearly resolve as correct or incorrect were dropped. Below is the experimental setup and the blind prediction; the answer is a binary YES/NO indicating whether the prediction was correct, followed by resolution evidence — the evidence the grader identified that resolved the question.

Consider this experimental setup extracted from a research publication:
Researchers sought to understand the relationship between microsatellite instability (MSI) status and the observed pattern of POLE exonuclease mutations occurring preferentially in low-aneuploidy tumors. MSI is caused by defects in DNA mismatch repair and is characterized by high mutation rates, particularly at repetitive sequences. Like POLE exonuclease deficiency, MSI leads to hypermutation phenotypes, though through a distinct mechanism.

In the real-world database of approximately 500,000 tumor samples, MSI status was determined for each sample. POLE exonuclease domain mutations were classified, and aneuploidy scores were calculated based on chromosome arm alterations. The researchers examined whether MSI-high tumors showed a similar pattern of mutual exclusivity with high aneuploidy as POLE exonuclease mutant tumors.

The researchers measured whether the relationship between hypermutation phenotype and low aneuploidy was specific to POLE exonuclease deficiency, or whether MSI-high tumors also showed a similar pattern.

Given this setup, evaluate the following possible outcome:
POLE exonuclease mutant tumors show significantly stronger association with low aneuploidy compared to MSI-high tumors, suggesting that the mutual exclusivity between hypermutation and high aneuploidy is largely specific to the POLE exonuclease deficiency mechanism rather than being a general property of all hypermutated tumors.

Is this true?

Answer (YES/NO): NO